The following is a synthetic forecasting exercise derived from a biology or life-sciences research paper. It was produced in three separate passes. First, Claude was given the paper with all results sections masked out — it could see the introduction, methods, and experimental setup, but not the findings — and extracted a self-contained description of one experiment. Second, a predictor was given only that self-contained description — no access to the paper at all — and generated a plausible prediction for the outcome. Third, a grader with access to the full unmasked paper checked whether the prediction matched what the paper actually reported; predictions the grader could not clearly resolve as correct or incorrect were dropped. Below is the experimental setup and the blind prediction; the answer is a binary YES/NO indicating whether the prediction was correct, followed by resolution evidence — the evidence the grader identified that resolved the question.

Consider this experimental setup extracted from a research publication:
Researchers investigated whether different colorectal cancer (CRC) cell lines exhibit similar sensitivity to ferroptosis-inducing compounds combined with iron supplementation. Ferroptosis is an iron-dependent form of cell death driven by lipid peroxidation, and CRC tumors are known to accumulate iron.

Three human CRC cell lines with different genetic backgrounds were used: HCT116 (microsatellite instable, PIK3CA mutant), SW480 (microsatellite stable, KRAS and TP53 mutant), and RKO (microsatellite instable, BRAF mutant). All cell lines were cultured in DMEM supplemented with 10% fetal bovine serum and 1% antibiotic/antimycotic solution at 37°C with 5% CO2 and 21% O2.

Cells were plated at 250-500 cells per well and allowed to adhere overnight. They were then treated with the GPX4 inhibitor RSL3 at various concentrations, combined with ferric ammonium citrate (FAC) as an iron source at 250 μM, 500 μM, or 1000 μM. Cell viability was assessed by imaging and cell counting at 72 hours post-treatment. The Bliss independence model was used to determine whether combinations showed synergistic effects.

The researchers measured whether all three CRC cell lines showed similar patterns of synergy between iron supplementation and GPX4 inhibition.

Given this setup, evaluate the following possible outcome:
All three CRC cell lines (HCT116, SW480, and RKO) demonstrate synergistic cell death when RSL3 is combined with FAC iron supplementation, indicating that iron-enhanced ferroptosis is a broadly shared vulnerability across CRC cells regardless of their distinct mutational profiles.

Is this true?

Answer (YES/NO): NO